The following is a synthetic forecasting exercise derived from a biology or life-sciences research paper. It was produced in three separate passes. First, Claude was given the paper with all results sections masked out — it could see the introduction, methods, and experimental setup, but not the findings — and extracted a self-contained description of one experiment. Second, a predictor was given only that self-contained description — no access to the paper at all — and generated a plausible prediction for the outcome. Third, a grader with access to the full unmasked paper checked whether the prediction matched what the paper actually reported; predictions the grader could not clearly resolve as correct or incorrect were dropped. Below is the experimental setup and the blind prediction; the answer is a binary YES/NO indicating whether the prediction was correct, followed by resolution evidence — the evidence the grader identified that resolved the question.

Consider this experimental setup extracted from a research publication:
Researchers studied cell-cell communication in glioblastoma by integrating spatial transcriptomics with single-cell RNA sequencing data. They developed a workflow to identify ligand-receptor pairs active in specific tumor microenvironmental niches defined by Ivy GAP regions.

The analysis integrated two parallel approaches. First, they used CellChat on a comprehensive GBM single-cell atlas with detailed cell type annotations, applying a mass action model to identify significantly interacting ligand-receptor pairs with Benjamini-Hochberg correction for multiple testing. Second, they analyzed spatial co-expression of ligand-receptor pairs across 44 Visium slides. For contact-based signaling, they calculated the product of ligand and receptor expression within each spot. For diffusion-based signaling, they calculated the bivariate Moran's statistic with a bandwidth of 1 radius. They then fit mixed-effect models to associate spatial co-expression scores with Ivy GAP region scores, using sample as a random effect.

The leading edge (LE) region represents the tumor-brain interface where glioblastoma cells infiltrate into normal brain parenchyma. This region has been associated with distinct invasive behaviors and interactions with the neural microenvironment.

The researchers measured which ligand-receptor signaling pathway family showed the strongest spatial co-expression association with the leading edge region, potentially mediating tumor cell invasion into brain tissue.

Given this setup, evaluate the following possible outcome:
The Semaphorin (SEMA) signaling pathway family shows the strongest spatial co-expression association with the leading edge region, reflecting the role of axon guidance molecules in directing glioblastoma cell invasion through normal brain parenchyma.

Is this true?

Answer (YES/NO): NO